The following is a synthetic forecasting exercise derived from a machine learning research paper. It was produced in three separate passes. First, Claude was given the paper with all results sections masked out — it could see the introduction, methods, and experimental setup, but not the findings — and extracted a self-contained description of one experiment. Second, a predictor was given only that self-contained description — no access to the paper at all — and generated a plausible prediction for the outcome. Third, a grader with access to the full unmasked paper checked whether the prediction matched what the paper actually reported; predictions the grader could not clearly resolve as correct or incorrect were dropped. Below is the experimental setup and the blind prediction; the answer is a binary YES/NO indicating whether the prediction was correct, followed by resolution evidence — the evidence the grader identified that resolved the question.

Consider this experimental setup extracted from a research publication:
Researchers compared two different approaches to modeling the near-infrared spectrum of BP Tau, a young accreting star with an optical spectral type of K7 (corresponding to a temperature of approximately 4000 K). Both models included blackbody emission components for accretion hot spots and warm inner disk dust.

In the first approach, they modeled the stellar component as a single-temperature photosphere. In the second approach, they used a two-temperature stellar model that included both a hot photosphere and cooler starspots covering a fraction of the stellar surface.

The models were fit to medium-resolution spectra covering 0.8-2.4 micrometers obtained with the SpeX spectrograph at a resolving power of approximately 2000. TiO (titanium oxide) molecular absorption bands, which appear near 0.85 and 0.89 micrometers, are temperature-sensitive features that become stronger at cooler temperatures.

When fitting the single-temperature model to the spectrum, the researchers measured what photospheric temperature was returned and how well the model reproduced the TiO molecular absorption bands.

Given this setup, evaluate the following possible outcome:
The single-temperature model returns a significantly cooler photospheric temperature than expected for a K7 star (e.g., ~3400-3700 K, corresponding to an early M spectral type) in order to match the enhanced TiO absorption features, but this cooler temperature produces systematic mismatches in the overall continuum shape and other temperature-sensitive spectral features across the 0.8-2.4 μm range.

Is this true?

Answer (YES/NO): NO